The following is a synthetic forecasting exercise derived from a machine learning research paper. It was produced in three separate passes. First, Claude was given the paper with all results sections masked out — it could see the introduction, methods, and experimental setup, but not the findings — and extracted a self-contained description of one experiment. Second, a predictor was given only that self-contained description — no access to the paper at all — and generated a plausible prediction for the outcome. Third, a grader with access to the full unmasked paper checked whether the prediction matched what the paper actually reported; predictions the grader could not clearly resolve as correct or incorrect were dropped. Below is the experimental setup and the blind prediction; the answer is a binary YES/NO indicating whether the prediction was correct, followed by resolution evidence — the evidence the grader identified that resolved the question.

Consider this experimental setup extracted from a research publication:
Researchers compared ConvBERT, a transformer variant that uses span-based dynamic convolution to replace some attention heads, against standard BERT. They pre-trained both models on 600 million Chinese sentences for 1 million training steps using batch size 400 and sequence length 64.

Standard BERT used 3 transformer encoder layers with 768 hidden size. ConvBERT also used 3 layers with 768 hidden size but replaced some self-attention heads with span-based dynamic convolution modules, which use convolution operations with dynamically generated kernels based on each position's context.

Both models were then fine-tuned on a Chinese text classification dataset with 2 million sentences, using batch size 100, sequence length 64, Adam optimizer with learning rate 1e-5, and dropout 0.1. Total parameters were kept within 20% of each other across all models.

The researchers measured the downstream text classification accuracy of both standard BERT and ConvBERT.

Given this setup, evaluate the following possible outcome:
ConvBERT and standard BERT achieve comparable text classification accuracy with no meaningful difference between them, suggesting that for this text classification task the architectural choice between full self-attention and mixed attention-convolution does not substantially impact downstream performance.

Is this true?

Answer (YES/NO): NO